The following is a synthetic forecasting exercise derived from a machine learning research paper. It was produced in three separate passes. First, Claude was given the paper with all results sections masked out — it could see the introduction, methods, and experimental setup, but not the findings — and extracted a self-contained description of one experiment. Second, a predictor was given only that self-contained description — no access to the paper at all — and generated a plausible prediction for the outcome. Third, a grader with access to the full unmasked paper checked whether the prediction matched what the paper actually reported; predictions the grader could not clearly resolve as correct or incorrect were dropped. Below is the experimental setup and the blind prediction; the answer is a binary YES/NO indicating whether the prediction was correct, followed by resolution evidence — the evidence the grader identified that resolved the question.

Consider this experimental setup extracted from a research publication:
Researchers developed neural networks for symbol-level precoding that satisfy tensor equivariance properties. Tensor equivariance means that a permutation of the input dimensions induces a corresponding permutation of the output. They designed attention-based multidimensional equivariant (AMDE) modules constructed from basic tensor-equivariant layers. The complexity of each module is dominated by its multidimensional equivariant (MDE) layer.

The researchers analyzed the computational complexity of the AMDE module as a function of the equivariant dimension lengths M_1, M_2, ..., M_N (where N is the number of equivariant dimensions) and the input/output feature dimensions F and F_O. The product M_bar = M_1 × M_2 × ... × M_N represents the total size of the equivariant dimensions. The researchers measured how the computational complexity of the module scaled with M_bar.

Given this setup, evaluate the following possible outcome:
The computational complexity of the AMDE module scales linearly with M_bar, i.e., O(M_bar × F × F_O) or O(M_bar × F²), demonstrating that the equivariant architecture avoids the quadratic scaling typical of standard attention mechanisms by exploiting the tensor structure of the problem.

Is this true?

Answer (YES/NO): NO